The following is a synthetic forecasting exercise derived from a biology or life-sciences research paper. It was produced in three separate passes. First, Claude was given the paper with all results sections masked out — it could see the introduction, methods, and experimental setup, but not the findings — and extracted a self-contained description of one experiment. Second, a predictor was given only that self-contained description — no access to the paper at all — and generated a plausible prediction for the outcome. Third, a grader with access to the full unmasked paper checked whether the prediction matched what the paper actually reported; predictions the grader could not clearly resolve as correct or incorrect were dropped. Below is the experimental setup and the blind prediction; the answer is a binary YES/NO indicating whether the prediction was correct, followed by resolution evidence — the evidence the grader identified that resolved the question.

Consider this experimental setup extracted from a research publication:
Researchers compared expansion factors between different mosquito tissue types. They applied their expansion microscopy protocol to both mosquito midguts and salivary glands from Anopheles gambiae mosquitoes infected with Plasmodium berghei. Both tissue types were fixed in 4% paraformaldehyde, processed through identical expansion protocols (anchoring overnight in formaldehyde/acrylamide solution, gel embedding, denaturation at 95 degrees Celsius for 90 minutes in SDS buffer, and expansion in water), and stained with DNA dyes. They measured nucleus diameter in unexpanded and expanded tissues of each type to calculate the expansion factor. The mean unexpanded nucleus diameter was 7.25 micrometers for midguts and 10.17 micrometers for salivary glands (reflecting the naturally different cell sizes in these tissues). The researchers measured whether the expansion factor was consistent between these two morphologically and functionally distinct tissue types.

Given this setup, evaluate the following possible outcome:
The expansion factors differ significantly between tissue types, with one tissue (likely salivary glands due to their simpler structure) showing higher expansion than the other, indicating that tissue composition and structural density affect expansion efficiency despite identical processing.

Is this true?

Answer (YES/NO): NO